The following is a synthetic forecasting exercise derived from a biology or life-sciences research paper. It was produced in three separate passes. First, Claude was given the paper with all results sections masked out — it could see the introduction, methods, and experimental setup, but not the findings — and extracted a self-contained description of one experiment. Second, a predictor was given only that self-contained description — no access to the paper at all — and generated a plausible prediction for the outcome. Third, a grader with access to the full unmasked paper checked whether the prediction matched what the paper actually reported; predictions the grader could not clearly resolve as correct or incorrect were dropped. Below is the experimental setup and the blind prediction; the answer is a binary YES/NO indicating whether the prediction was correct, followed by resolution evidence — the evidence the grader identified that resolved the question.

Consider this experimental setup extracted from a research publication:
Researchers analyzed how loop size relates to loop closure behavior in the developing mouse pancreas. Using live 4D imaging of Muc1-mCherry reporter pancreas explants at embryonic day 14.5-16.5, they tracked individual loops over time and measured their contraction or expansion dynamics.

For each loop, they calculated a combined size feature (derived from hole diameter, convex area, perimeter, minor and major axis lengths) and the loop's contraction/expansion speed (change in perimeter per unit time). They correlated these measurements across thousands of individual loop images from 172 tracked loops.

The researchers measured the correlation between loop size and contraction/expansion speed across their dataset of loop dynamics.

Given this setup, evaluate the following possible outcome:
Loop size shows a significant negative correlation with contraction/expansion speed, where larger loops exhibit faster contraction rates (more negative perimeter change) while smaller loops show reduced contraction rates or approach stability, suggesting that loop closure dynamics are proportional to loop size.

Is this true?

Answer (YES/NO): NO